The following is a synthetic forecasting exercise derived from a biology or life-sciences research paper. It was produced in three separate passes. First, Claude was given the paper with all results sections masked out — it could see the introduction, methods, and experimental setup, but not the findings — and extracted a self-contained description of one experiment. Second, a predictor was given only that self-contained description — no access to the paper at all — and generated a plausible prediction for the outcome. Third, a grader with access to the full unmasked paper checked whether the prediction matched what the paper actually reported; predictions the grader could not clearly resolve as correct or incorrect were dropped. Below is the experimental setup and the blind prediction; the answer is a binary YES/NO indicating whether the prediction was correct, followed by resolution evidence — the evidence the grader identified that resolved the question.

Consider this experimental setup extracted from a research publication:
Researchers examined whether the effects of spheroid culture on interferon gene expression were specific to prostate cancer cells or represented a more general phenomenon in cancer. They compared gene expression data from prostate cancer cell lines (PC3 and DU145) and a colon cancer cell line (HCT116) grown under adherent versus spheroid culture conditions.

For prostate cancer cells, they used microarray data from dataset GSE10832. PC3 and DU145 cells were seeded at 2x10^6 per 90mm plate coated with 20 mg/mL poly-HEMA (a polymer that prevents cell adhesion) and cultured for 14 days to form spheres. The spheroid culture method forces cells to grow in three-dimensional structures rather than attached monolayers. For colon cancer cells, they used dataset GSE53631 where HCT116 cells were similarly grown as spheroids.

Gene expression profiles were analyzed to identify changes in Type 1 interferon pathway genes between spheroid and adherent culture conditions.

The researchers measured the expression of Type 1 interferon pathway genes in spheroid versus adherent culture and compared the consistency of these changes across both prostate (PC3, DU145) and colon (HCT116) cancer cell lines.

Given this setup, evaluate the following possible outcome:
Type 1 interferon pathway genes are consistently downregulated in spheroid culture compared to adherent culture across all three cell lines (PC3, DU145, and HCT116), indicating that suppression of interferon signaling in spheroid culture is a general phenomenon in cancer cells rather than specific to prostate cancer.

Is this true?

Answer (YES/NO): NO